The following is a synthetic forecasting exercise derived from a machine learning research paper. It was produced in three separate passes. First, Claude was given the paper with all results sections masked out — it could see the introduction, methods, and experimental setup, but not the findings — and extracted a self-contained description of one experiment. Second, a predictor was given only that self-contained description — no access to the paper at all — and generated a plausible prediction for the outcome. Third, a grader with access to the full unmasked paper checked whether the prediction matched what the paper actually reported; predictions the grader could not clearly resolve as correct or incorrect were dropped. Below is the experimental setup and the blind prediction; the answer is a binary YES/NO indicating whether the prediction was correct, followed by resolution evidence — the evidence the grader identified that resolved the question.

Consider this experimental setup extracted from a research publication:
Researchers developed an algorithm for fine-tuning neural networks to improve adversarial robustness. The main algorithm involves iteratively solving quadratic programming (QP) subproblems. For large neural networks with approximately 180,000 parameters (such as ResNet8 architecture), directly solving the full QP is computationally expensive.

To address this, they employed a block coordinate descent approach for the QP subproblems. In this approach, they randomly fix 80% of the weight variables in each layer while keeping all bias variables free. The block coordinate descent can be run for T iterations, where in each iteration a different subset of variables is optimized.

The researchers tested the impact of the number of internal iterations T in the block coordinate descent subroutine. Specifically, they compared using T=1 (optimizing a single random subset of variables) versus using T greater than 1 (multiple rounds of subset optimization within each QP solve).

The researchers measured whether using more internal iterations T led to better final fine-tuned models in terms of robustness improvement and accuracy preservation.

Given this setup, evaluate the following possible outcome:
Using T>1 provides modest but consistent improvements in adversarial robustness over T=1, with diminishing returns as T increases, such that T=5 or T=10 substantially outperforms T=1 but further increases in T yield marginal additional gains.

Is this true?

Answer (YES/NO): NO